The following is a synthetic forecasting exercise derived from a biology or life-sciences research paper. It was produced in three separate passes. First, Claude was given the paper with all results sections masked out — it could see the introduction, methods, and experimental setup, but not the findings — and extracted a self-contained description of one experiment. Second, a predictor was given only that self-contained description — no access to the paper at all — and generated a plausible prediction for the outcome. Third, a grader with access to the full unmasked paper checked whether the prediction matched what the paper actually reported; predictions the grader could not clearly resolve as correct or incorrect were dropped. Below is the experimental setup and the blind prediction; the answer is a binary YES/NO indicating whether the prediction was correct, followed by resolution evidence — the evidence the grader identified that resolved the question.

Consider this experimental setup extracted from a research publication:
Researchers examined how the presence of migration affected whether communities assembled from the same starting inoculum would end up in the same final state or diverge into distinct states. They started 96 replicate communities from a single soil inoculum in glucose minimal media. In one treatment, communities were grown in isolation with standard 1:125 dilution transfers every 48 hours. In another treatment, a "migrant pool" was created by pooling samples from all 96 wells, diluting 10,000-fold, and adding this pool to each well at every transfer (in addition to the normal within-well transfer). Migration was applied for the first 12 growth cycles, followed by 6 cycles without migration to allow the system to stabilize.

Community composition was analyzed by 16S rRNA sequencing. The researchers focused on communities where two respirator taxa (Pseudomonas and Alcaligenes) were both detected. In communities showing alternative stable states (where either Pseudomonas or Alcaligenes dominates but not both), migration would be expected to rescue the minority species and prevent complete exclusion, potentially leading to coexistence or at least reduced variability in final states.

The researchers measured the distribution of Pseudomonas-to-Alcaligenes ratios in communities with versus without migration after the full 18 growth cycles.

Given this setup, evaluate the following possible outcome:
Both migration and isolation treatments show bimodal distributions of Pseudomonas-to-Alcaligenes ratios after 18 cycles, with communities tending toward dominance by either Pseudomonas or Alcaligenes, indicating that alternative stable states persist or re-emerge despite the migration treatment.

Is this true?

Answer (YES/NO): NO